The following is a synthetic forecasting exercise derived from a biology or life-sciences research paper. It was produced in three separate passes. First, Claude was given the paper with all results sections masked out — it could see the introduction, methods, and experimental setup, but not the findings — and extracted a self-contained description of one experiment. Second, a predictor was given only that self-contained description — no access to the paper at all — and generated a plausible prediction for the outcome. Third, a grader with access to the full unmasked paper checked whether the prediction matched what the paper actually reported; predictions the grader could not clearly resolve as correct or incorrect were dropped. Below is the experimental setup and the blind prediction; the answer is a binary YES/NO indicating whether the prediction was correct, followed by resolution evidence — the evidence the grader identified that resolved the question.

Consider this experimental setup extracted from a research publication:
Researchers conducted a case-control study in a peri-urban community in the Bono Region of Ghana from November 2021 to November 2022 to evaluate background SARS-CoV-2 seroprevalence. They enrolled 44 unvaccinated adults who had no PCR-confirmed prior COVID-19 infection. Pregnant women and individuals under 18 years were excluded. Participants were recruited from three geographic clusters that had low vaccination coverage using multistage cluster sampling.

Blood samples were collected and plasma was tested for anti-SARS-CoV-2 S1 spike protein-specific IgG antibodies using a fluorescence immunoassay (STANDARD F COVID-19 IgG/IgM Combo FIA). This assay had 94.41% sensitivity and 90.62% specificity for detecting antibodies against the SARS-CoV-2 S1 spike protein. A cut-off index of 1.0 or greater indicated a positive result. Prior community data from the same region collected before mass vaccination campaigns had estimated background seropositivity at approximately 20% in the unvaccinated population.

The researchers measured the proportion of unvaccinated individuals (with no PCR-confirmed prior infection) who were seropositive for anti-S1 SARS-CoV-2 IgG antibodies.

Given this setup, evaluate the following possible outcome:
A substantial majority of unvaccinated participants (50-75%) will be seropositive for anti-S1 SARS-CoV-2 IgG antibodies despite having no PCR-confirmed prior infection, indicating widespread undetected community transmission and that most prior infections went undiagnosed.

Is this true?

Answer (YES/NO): YES